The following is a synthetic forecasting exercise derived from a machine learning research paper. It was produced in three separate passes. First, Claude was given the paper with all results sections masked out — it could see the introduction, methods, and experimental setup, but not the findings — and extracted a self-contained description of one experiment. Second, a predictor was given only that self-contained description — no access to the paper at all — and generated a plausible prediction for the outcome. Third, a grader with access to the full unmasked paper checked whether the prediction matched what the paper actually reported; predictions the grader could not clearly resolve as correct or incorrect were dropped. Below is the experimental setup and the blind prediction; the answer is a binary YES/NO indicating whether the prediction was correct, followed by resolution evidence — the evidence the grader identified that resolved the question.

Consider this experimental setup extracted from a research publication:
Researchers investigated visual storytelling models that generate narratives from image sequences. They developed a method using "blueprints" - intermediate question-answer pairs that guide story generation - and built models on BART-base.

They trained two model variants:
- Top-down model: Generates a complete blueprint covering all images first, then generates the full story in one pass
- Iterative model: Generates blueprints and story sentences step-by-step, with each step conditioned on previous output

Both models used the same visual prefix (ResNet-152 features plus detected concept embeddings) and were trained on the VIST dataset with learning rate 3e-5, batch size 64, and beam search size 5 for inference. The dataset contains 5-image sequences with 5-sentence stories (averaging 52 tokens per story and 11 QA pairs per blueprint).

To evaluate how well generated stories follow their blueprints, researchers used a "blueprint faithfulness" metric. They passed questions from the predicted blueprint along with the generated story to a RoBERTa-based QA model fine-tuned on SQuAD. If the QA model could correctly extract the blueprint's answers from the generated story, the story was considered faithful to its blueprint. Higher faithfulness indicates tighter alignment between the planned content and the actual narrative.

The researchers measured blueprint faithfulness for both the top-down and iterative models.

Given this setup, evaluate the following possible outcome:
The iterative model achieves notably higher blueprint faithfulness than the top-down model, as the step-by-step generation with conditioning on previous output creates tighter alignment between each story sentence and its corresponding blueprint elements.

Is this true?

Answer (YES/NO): YES